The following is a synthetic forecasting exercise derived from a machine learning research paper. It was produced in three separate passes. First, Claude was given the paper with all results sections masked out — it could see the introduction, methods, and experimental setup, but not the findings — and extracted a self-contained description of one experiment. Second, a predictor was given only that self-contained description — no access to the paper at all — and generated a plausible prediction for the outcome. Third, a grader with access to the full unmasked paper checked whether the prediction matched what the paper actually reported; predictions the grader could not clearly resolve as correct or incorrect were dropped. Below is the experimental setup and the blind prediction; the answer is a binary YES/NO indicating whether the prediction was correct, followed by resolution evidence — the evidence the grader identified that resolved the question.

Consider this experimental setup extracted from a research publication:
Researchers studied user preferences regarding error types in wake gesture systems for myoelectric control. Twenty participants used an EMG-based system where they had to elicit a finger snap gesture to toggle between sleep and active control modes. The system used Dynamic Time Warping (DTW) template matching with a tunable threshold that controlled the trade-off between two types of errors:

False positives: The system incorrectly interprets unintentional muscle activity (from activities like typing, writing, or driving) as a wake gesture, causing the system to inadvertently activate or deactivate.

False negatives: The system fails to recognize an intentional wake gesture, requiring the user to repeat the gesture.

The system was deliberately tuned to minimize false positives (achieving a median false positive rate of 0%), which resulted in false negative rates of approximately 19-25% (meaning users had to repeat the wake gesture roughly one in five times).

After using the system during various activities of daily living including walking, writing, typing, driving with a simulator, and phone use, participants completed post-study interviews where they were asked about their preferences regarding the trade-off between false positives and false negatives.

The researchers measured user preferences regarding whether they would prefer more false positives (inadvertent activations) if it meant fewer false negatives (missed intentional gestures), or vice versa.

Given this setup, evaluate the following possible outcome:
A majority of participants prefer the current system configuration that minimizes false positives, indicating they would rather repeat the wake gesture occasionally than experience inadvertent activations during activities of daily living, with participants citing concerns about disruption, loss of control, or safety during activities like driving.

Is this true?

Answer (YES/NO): YES